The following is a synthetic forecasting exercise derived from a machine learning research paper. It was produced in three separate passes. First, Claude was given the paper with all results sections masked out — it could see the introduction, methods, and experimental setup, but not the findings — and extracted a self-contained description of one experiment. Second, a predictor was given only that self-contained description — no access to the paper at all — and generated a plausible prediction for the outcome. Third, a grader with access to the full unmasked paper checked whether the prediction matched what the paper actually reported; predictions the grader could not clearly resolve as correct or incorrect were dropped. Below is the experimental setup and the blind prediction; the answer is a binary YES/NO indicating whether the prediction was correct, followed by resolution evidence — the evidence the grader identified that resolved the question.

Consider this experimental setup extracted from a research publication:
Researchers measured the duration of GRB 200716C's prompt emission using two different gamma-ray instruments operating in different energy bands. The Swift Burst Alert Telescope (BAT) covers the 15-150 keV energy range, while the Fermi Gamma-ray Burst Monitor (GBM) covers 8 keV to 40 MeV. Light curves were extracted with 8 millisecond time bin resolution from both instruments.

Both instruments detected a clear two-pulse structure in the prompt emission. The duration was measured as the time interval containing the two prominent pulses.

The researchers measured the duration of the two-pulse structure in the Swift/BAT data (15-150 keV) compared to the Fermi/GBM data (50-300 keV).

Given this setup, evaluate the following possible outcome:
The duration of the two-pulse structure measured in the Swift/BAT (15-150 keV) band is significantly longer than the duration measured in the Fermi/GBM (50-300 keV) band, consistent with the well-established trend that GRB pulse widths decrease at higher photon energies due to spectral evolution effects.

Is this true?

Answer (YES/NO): YES